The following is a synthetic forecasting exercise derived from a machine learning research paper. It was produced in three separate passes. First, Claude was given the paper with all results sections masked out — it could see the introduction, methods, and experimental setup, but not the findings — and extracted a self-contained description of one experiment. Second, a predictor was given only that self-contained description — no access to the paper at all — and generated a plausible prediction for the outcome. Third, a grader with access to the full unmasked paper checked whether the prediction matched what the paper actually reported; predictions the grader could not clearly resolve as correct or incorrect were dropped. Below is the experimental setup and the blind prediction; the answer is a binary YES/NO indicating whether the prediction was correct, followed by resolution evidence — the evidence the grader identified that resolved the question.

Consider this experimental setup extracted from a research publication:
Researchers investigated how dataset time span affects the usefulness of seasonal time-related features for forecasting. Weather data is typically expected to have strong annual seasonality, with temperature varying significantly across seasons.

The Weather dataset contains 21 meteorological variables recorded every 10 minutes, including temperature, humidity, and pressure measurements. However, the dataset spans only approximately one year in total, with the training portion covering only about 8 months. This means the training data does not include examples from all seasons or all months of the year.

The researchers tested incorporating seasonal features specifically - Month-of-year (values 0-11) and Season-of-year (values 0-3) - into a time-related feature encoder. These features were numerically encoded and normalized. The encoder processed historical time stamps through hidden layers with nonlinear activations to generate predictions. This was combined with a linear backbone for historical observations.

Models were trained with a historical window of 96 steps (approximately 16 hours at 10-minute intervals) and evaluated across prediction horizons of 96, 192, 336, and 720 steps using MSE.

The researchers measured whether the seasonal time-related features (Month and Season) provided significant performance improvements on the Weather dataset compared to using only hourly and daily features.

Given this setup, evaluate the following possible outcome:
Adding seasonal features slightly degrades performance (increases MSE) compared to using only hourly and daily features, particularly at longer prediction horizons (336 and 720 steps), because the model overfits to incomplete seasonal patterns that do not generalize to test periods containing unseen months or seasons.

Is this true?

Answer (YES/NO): NO